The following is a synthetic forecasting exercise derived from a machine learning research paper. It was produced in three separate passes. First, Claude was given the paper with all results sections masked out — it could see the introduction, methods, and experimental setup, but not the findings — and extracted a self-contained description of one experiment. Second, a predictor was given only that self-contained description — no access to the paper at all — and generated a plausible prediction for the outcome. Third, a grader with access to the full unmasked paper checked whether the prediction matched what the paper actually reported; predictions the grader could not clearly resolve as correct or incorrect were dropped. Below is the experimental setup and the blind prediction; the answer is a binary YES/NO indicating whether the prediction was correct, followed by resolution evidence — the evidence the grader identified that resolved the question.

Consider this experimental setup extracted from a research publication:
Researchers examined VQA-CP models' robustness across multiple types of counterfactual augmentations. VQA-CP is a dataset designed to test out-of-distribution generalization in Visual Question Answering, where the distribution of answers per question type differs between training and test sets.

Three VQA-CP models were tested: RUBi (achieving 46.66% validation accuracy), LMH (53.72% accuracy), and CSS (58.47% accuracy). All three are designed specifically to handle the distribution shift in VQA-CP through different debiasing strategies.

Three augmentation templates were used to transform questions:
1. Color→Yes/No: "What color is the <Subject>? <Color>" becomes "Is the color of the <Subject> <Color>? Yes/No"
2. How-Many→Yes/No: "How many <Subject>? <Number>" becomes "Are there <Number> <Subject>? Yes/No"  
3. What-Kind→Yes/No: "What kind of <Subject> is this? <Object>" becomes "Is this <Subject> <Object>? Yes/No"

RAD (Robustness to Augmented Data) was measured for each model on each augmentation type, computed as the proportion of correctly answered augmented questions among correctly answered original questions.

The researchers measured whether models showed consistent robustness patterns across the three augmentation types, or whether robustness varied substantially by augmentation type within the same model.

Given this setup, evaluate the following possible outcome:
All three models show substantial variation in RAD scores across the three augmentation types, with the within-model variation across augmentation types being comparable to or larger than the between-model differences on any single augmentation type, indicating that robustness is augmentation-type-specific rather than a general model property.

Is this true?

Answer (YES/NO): NO